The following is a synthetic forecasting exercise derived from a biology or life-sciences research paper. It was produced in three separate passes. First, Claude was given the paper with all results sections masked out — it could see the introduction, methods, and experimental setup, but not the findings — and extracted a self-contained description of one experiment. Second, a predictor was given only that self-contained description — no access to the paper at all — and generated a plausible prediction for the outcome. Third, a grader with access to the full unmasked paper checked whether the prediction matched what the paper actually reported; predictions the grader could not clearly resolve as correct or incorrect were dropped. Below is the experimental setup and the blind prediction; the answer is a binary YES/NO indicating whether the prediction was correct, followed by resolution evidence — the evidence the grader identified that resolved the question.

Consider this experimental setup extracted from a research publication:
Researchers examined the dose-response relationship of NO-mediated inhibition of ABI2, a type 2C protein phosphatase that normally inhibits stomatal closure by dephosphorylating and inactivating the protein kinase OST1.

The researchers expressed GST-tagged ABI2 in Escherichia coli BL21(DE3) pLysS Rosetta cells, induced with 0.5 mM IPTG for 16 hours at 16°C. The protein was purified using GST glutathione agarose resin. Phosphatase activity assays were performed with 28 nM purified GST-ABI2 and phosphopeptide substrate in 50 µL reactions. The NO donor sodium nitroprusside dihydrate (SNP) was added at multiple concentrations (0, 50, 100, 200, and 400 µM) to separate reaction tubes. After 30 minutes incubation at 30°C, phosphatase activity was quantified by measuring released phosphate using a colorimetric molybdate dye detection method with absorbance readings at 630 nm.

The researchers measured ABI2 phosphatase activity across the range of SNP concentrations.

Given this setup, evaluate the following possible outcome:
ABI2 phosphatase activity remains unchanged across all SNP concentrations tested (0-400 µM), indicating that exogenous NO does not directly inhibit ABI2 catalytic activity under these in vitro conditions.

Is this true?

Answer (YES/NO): NO